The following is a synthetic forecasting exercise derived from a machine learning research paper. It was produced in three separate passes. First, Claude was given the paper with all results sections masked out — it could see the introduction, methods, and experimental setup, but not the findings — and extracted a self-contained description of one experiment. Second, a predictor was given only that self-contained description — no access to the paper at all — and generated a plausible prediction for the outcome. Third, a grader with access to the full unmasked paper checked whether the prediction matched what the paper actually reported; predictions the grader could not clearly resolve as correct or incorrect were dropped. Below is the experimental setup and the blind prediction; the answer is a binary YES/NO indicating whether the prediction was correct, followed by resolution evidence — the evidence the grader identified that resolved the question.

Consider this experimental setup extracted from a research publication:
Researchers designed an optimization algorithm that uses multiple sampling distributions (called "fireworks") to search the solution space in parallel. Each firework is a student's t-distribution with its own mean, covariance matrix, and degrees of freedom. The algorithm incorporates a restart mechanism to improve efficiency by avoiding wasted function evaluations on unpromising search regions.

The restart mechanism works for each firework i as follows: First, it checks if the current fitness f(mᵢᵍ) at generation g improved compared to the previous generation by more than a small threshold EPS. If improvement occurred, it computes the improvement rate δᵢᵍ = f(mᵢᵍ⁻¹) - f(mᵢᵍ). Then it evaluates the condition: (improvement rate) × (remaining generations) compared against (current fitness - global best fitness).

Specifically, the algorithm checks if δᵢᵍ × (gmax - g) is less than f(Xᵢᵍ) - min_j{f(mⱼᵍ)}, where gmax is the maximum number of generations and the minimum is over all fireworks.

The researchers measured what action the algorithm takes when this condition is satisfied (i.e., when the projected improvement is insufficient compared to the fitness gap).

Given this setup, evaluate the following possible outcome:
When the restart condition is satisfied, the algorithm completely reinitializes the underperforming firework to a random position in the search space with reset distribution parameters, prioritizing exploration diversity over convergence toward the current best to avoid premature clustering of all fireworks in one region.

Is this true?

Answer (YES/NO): YES